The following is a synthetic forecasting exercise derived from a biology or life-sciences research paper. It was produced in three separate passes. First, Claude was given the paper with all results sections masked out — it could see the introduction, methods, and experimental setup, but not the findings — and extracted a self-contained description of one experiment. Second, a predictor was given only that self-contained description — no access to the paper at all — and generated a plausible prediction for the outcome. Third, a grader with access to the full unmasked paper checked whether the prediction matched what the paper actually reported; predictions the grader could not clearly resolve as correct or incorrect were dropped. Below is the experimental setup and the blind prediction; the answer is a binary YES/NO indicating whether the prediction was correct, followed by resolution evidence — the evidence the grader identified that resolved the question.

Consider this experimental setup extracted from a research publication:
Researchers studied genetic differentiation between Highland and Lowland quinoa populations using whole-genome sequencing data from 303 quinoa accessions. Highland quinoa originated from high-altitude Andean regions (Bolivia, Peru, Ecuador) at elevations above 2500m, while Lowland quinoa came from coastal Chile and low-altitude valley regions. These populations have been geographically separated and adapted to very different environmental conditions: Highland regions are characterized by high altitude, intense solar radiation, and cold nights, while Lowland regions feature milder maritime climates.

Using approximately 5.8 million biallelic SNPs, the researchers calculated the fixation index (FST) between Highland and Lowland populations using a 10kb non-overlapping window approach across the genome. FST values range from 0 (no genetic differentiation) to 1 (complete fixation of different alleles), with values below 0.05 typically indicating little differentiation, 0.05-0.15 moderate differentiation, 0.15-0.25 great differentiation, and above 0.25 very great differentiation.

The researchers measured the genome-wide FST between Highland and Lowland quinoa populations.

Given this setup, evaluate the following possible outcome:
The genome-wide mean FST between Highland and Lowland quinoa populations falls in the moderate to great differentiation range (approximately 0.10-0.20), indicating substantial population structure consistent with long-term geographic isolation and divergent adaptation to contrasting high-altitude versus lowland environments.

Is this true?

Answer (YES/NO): NO